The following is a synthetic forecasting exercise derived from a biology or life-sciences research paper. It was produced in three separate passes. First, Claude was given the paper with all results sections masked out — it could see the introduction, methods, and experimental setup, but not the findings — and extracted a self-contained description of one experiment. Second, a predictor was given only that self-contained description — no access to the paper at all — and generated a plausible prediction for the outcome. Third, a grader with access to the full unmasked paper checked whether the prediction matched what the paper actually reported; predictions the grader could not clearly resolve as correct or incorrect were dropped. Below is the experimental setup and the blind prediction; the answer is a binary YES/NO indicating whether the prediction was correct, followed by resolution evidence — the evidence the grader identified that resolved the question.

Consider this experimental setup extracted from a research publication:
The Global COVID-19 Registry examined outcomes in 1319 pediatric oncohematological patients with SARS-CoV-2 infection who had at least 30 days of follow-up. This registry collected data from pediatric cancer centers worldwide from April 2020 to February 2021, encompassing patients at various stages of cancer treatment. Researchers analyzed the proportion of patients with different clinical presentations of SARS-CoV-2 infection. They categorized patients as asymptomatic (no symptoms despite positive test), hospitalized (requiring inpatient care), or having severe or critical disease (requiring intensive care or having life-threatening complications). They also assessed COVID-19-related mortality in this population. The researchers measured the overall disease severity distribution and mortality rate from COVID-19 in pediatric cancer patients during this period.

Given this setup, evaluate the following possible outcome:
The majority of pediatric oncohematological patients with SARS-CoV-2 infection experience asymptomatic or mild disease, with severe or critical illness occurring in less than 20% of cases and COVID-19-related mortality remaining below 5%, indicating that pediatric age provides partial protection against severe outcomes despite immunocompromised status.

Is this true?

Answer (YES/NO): YES